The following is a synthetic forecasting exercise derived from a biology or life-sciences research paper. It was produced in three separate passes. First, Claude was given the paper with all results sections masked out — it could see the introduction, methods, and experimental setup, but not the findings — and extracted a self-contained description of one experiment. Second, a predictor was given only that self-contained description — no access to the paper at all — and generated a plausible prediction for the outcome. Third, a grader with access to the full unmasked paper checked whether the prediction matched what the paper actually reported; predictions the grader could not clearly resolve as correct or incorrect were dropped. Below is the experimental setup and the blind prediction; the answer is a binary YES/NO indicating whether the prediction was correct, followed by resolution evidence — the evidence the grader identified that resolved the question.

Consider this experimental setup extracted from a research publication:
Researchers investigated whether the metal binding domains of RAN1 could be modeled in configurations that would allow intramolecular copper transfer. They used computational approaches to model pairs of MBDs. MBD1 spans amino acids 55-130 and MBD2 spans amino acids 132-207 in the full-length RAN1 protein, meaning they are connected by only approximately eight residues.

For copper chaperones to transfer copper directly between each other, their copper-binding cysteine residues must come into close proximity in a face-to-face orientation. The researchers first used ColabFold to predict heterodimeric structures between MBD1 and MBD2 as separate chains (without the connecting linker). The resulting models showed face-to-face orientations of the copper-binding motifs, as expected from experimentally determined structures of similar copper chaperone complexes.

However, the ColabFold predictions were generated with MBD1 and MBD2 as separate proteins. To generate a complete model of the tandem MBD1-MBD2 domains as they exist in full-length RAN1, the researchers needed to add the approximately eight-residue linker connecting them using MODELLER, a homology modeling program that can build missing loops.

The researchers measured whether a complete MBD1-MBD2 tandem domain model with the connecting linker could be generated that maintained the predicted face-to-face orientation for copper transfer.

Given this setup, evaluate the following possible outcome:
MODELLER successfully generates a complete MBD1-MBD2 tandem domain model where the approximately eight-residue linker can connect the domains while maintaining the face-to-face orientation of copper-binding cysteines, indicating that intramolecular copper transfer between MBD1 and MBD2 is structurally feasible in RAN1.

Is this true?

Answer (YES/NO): YES